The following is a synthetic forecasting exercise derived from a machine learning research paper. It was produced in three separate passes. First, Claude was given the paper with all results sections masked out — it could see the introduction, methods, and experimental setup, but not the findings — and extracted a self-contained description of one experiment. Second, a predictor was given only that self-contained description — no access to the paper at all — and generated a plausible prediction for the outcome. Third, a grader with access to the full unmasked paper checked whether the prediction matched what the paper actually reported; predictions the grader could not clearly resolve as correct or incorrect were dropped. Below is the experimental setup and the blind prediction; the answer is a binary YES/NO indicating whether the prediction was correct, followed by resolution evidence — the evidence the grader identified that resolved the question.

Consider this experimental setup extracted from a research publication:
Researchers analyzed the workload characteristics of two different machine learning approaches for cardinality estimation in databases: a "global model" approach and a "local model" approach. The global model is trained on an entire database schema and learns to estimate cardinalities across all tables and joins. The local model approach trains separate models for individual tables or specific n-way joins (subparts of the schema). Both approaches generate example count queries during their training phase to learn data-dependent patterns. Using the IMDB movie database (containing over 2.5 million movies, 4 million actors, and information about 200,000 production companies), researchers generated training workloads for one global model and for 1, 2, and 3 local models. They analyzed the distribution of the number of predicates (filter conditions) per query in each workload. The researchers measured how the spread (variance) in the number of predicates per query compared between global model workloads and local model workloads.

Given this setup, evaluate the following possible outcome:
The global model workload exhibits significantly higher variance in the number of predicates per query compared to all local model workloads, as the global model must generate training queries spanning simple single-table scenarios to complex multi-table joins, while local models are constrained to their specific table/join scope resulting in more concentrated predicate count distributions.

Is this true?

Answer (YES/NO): YES